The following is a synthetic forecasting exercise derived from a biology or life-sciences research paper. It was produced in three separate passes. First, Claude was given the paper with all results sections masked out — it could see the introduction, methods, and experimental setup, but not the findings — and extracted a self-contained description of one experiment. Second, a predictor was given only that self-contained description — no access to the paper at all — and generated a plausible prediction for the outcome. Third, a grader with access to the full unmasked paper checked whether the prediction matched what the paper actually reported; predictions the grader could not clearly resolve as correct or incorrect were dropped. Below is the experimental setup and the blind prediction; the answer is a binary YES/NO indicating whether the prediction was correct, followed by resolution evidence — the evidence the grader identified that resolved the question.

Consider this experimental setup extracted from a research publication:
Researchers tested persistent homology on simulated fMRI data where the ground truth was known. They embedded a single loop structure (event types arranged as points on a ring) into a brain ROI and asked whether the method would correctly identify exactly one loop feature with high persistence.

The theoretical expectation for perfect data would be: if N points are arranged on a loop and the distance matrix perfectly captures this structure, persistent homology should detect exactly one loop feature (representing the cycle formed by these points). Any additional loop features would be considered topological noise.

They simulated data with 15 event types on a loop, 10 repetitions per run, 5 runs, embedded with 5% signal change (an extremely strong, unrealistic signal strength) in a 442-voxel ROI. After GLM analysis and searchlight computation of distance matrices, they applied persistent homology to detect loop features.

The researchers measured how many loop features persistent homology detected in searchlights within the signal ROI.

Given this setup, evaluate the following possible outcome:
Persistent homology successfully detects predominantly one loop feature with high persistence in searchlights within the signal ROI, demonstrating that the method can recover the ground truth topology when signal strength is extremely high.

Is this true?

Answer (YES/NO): NO